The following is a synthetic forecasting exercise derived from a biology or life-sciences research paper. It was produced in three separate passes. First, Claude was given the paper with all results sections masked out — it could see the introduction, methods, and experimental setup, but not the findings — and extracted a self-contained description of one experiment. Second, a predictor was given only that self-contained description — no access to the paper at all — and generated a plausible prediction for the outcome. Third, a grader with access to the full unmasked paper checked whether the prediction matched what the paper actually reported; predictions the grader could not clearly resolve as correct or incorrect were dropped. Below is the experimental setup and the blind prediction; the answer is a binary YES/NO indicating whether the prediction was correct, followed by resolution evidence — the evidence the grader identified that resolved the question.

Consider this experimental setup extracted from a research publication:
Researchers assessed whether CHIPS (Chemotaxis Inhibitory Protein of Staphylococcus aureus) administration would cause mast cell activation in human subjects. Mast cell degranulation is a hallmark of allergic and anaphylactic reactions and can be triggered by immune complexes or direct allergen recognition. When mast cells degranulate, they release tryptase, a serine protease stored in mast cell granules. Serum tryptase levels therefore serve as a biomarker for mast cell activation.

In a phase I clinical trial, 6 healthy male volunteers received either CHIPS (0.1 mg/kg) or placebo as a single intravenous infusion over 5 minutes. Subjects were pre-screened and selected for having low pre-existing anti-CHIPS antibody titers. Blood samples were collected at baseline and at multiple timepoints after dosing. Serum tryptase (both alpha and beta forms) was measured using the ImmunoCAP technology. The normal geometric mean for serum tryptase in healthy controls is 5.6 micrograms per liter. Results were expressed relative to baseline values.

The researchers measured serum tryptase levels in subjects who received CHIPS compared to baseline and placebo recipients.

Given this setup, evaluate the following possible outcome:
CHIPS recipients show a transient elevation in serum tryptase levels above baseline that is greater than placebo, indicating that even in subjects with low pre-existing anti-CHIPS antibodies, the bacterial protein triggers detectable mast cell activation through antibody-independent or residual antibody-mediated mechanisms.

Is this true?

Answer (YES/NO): YES